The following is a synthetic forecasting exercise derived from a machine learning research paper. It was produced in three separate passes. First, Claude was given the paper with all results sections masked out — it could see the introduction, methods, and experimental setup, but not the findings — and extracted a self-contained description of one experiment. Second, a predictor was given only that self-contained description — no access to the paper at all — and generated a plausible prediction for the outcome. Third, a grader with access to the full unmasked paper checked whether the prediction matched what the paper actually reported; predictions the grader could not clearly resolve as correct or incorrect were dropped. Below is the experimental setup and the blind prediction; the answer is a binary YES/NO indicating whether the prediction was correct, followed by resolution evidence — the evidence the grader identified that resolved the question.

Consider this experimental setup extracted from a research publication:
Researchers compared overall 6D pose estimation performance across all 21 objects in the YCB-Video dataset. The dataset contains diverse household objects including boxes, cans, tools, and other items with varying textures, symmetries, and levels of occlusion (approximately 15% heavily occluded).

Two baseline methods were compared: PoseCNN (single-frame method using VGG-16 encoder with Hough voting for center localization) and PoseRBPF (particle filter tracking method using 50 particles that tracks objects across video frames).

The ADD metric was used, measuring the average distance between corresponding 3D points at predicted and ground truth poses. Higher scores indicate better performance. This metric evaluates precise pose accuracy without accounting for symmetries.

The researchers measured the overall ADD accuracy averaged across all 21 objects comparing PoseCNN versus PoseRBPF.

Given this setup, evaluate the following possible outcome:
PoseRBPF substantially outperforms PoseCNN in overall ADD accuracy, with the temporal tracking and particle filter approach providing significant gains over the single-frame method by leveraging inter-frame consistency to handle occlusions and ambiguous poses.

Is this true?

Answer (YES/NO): NO